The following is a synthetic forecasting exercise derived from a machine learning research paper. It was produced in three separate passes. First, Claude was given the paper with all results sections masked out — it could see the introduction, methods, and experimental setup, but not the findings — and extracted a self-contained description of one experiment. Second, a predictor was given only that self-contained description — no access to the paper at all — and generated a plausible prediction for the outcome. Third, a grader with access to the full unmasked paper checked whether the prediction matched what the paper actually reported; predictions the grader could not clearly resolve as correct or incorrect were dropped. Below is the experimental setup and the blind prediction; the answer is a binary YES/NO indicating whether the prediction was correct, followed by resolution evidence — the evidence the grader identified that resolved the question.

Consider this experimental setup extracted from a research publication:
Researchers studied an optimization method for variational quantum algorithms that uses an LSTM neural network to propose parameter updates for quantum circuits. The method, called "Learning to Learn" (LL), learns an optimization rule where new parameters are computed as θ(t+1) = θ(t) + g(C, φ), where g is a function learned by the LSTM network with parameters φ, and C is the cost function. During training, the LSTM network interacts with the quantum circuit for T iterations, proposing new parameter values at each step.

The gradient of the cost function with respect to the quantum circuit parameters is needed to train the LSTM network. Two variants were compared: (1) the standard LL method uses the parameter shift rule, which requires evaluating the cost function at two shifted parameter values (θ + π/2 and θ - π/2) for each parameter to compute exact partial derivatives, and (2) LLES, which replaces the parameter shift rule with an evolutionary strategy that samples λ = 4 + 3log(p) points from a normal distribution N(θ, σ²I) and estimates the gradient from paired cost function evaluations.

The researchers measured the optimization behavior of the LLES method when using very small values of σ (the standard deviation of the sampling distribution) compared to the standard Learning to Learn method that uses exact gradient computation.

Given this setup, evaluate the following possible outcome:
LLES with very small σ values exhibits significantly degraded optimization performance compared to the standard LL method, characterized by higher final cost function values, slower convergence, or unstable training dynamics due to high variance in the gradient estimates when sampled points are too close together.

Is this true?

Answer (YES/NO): NO